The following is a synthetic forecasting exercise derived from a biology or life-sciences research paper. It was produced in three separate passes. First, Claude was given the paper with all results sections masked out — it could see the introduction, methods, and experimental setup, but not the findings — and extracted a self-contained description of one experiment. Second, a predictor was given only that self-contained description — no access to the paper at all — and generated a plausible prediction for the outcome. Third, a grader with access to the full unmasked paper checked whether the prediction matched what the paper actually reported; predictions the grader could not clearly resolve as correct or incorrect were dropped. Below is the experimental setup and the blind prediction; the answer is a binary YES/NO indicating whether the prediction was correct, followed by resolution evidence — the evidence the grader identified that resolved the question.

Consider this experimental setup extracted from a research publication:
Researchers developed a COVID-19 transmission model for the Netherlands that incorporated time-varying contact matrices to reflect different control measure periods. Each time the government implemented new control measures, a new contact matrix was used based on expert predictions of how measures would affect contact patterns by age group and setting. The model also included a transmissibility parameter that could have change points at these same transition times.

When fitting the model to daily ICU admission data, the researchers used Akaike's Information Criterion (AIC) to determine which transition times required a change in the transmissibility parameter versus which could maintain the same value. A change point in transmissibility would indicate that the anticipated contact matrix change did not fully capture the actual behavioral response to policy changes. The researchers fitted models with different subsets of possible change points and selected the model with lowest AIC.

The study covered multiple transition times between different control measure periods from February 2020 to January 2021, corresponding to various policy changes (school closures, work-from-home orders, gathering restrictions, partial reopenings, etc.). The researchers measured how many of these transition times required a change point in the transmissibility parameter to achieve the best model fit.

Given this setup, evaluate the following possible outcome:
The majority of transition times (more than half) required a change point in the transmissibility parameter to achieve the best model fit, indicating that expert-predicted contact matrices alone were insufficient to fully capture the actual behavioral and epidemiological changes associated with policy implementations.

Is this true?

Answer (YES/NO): NO